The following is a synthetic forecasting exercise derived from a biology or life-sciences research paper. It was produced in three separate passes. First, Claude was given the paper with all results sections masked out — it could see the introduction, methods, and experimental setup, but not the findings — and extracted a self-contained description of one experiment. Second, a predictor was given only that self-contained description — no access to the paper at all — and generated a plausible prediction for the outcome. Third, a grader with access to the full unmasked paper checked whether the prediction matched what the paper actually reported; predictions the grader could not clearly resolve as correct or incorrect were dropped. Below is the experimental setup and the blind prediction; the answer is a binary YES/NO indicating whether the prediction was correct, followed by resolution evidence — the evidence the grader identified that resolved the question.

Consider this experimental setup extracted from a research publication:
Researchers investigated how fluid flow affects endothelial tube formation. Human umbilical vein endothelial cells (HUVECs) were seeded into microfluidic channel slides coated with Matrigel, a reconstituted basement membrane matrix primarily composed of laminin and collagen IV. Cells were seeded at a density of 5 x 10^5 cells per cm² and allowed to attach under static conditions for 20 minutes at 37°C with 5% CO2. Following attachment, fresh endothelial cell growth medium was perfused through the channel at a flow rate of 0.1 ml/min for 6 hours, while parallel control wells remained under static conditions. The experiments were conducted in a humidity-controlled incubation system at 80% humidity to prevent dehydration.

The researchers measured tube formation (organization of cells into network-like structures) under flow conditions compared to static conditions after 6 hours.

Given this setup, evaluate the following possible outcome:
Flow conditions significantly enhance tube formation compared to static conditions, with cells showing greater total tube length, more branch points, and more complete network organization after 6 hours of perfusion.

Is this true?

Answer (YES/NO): NO